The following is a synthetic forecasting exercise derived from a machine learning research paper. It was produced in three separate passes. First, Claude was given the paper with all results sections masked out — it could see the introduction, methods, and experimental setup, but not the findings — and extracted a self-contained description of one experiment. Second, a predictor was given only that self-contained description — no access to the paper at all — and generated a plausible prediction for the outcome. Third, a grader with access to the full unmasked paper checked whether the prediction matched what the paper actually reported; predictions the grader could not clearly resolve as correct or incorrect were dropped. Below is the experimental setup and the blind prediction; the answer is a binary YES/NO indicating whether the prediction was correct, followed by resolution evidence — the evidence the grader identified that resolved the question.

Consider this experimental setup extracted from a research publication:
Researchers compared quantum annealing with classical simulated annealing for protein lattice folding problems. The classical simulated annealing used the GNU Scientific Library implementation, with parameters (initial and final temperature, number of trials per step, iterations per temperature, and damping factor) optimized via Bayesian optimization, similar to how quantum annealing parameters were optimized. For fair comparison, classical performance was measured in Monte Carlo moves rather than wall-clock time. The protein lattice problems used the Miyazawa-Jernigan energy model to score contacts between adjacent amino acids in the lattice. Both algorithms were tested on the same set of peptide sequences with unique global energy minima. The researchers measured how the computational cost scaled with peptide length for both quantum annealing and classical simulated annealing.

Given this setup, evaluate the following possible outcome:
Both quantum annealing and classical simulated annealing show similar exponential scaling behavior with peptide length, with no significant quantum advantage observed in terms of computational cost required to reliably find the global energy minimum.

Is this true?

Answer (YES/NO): NO